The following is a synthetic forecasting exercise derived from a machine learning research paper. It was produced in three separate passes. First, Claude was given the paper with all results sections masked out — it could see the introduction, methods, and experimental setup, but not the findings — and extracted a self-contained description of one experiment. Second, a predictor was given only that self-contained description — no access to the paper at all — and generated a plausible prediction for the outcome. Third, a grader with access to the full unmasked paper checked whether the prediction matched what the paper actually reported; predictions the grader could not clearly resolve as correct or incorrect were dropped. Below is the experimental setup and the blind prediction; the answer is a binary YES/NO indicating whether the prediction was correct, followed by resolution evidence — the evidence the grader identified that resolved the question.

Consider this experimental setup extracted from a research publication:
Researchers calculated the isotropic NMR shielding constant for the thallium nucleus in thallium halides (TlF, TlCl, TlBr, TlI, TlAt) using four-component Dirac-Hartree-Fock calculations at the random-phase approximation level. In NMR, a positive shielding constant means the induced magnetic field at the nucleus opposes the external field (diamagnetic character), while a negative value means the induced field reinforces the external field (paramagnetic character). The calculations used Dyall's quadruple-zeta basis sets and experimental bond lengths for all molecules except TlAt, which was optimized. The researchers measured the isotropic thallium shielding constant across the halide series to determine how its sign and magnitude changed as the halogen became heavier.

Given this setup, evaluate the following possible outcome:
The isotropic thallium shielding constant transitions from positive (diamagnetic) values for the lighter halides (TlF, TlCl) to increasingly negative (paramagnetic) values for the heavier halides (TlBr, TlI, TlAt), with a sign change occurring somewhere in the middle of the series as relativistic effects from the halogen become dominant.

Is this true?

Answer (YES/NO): NO